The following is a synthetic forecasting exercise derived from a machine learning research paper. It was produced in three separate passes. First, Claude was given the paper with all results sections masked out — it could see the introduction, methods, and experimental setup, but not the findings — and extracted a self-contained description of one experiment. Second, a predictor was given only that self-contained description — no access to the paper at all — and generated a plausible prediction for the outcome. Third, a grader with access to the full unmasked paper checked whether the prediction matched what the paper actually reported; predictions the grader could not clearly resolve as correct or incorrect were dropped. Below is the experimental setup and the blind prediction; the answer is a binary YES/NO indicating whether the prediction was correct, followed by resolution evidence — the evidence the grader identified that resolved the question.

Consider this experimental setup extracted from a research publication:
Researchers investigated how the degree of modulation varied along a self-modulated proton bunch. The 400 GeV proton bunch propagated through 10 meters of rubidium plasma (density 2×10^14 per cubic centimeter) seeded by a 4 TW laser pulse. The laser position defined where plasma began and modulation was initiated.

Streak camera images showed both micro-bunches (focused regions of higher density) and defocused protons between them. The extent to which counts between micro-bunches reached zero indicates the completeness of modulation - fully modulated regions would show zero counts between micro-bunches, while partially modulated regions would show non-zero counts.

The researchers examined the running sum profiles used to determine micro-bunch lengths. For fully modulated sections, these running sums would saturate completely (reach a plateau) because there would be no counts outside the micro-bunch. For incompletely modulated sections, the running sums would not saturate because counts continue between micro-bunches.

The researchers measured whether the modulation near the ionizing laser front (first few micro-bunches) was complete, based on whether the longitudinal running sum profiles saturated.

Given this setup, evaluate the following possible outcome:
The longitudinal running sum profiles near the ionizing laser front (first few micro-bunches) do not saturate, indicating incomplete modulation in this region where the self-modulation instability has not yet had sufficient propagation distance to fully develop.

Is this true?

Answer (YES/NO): YES